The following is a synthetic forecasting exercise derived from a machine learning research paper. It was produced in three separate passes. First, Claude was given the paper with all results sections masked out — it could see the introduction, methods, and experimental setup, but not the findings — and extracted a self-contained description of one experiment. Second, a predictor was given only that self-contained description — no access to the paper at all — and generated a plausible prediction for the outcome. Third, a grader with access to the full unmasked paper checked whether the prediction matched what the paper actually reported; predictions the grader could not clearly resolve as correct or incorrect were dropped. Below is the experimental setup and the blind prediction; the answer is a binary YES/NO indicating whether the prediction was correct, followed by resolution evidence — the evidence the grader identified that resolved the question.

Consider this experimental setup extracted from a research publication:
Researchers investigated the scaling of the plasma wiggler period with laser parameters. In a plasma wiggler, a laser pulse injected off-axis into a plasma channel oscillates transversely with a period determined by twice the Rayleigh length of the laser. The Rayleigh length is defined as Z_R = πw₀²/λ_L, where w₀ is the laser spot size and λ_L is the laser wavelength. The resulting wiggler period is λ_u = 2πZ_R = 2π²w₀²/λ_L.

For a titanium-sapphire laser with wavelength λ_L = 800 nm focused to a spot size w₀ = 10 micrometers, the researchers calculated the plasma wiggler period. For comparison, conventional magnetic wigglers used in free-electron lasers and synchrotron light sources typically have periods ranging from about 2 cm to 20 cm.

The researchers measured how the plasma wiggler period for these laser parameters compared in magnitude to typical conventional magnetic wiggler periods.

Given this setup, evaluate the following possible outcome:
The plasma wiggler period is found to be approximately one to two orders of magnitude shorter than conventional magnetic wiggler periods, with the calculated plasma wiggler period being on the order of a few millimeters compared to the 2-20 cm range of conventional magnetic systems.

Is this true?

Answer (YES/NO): YES